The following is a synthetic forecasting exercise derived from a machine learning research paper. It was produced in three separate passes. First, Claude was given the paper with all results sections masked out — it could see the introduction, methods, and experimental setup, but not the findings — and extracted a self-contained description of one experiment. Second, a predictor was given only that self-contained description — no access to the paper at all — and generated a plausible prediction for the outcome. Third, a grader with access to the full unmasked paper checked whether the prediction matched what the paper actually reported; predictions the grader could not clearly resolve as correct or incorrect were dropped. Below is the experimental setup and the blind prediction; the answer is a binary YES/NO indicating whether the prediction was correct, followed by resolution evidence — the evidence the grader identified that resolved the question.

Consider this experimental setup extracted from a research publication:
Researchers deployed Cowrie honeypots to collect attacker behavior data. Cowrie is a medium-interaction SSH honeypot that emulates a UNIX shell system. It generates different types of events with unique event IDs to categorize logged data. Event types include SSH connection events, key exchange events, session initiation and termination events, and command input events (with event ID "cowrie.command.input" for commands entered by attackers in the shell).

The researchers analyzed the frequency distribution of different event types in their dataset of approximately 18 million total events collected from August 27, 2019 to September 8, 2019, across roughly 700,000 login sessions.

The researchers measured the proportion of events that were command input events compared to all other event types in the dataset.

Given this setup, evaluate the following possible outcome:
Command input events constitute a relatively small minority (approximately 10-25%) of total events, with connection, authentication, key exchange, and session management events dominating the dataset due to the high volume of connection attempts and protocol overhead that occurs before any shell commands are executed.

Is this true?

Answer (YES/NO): NO